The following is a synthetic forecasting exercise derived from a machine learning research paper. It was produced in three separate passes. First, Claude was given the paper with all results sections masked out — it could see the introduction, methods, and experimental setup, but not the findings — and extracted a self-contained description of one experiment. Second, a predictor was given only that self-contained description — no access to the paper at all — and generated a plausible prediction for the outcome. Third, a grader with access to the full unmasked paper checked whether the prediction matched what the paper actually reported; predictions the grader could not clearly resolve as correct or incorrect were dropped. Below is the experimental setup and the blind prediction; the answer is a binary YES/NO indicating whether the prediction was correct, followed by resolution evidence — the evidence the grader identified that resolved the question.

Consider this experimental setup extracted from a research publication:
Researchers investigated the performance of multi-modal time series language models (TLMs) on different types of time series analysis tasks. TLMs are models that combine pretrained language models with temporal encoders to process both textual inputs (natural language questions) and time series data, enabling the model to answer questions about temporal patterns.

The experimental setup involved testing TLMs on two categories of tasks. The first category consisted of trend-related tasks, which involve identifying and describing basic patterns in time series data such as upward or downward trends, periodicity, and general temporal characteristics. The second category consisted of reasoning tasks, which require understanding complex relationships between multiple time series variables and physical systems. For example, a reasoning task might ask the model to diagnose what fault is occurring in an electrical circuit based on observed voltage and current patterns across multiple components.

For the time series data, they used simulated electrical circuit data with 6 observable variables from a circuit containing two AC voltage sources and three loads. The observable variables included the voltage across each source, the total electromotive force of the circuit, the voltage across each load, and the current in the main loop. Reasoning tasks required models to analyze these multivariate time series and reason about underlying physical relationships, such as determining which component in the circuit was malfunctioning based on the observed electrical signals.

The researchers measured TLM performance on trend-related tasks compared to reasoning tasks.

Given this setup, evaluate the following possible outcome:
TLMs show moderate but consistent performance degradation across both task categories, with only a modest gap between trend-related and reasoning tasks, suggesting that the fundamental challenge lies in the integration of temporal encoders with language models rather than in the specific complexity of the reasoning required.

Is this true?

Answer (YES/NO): NO